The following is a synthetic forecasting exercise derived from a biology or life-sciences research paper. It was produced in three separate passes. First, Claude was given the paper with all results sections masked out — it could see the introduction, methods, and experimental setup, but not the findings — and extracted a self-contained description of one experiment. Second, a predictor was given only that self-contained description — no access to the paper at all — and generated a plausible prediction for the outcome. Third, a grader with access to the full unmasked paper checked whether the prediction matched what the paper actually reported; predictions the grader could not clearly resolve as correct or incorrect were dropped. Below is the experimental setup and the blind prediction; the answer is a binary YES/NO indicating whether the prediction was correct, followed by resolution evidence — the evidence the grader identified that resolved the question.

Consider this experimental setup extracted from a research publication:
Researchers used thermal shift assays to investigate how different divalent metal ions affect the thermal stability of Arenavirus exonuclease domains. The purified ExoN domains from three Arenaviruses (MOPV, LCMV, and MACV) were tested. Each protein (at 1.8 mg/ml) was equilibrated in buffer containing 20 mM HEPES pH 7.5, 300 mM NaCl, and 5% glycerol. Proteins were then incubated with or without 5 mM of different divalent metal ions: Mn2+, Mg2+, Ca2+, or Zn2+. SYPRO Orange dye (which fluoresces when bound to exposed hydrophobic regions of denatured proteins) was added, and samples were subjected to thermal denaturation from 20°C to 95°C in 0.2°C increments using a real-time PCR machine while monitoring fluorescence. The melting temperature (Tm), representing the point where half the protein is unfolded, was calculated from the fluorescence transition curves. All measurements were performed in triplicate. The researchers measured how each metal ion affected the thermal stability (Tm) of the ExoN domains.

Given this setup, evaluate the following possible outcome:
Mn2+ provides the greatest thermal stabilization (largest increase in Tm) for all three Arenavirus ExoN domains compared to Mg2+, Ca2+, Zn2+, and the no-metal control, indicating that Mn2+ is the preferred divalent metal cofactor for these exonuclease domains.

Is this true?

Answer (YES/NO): YES